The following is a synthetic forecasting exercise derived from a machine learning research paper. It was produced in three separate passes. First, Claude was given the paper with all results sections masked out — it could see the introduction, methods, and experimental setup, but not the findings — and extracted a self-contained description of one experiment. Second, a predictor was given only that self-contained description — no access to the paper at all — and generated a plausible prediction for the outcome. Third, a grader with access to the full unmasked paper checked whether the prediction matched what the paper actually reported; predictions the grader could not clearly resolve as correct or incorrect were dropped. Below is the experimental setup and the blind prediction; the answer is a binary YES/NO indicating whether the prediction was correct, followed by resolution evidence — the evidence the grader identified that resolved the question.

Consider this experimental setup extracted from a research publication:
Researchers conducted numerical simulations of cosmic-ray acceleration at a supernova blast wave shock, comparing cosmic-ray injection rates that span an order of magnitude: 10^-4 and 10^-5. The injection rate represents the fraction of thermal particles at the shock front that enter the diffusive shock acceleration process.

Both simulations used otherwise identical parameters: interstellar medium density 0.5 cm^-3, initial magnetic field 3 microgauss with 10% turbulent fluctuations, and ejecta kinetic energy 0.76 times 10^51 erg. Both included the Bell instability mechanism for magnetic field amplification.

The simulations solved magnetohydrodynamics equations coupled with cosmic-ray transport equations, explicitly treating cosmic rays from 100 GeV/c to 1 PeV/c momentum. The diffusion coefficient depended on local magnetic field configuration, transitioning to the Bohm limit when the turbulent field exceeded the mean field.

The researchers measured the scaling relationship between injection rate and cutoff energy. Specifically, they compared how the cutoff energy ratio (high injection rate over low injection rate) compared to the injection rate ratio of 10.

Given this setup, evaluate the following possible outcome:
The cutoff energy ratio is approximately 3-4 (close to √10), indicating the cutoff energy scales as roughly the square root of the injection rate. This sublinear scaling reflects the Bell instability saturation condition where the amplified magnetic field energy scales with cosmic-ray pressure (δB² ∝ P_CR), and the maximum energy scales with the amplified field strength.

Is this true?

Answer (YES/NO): YES